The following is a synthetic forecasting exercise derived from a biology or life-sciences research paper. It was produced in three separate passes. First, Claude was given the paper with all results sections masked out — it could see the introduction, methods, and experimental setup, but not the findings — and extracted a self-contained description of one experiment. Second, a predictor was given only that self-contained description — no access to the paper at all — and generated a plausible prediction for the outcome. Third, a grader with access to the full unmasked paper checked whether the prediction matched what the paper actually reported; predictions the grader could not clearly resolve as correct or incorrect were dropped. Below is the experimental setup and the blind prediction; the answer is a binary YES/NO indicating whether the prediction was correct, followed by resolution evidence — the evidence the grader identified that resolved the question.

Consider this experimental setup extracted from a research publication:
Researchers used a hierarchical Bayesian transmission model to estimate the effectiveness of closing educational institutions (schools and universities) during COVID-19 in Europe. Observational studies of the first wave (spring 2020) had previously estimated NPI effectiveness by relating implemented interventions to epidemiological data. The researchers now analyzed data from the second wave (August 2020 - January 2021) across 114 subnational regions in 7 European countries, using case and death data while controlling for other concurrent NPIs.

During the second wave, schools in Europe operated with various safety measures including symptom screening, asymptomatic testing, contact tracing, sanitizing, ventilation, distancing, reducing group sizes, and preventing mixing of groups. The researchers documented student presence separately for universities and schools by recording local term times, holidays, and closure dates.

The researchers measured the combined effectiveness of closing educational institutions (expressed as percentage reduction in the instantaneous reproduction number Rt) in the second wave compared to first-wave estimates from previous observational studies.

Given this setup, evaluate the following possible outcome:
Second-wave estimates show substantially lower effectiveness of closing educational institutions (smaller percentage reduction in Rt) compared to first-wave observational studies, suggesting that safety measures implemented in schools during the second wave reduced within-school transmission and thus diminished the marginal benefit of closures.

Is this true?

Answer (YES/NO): YES